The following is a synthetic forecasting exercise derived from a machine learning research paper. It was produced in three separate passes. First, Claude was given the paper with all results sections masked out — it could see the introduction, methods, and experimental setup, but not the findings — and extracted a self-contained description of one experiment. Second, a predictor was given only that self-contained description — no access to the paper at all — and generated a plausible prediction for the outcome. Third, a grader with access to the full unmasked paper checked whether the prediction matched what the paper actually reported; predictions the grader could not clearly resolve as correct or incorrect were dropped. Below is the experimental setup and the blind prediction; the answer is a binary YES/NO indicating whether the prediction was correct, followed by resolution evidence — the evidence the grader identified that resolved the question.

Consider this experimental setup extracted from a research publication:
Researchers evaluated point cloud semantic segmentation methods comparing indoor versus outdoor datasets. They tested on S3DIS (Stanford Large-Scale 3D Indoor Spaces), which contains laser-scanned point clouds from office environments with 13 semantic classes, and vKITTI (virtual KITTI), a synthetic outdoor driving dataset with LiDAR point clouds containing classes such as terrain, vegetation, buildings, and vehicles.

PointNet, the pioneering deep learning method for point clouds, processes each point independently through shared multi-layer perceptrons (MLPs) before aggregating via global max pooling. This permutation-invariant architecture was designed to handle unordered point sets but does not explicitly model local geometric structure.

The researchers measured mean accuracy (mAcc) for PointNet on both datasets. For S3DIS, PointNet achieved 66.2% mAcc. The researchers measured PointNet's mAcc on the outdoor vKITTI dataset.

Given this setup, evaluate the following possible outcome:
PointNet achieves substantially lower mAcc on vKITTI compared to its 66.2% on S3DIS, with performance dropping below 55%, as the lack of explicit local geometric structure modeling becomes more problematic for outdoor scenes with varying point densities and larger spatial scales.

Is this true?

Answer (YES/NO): YES